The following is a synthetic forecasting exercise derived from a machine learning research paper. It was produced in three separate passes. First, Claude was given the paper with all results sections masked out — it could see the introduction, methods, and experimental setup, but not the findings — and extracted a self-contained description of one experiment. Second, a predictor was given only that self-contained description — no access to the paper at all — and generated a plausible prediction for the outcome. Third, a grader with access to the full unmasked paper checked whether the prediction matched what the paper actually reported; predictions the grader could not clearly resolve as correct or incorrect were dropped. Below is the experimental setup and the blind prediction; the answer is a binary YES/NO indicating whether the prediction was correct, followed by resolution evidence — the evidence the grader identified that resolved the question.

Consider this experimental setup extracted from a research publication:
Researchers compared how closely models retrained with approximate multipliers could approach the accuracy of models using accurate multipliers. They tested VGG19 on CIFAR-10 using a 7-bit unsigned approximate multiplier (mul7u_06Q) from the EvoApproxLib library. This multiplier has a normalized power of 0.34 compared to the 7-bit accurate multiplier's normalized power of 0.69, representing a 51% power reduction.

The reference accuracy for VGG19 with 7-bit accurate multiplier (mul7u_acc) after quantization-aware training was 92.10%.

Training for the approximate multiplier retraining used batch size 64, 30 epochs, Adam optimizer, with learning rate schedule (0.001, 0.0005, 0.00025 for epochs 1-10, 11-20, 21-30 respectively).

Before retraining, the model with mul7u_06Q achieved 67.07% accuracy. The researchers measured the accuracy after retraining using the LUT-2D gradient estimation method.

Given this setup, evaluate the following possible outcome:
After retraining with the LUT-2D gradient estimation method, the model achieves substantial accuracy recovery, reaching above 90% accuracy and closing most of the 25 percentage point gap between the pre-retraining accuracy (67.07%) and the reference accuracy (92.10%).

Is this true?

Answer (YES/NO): YES